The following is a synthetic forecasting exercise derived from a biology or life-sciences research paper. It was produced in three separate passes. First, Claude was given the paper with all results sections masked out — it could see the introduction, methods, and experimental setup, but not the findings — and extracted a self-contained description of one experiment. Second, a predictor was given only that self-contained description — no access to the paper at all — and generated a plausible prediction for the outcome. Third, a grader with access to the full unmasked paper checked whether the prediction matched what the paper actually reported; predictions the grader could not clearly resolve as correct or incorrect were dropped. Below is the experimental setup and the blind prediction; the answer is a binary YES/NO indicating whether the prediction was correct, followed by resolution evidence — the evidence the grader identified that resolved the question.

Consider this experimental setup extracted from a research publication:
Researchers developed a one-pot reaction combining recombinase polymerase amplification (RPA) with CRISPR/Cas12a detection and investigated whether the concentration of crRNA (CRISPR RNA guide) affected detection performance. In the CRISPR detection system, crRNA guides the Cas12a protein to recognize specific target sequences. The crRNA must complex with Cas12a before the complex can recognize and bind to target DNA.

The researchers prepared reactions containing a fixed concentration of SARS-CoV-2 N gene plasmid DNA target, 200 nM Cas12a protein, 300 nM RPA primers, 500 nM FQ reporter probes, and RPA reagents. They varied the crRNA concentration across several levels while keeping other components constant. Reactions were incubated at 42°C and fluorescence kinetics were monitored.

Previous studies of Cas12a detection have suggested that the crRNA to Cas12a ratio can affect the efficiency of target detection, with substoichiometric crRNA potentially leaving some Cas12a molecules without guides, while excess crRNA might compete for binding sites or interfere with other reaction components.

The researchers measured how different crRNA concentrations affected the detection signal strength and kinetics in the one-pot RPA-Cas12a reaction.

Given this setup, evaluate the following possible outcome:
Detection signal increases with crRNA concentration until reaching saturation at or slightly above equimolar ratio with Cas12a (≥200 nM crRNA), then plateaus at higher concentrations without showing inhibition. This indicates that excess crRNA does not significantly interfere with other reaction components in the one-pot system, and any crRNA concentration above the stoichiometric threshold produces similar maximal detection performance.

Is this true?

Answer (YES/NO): NO